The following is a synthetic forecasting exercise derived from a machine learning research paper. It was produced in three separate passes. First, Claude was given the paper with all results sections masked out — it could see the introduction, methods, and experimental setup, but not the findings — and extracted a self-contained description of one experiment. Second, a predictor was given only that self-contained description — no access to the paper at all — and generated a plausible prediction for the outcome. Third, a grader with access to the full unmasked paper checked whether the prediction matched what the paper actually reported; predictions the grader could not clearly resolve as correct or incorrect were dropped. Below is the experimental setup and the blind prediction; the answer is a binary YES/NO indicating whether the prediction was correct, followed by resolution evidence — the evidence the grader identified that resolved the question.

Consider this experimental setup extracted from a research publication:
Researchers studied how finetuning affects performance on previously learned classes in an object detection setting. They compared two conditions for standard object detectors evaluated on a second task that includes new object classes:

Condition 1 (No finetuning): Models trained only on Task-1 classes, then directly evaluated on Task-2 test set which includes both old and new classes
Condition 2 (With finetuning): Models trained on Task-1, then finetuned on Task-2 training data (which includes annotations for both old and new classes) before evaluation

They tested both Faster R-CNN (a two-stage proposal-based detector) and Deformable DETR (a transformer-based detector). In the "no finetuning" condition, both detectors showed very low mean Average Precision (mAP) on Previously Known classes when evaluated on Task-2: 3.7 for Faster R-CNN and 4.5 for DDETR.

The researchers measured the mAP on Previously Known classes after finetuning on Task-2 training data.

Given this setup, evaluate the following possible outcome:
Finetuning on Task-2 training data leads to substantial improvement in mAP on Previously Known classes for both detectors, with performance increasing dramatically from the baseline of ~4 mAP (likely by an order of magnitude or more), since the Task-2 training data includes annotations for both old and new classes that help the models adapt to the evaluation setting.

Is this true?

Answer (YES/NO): YES